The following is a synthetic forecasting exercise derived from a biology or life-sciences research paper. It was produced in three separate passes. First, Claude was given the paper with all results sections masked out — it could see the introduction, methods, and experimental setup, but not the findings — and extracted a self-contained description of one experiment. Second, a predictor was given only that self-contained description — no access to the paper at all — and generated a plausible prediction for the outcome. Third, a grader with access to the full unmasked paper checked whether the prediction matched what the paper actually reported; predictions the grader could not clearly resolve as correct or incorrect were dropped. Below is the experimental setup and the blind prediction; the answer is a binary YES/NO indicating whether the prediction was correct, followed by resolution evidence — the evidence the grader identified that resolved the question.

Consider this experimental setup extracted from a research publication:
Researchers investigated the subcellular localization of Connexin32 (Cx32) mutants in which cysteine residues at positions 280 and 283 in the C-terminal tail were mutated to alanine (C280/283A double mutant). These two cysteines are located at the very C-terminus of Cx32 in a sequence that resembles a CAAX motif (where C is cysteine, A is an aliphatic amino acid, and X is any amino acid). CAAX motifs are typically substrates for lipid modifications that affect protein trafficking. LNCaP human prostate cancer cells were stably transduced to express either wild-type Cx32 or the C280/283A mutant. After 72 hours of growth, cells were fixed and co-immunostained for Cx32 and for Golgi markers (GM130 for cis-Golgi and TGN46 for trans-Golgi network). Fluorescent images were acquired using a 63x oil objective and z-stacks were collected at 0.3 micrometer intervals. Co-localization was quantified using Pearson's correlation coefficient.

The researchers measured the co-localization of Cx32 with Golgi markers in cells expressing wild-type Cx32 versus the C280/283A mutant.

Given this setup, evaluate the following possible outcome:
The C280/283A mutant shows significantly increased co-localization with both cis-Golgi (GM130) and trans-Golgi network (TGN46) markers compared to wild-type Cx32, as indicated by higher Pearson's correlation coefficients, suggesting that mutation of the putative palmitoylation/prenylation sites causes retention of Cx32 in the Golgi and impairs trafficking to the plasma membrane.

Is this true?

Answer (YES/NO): YES